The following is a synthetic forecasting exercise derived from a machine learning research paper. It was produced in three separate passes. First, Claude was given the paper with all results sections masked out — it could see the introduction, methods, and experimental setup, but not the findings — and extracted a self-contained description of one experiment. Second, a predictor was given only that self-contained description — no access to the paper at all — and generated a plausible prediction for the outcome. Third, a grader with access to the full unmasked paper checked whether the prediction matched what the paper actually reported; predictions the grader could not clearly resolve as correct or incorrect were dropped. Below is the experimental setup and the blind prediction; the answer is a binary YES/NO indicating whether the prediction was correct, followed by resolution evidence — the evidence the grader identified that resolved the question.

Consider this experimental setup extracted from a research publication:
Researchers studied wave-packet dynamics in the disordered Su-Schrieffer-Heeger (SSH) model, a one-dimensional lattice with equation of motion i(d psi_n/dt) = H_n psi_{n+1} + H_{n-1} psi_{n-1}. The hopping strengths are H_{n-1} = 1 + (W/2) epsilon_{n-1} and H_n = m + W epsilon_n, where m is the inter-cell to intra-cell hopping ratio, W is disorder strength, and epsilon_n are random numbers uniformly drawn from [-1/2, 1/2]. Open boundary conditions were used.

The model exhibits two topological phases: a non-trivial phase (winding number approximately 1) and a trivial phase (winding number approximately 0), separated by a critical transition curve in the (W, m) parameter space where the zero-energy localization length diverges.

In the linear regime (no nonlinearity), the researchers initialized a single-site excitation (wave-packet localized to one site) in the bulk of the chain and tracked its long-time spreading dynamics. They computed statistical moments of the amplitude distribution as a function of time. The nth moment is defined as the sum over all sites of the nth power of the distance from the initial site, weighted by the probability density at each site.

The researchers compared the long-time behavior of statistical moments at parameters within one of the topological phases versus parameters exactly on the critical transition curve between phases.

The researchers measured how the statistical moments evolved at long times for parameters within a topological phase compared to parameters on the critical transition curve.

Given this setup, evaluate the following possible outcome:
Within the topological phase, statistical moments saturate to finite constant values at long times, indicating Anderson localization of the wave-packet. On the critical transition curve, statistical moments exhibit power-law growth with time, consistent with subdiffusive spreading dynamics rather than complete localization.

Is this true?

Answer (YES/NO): NO